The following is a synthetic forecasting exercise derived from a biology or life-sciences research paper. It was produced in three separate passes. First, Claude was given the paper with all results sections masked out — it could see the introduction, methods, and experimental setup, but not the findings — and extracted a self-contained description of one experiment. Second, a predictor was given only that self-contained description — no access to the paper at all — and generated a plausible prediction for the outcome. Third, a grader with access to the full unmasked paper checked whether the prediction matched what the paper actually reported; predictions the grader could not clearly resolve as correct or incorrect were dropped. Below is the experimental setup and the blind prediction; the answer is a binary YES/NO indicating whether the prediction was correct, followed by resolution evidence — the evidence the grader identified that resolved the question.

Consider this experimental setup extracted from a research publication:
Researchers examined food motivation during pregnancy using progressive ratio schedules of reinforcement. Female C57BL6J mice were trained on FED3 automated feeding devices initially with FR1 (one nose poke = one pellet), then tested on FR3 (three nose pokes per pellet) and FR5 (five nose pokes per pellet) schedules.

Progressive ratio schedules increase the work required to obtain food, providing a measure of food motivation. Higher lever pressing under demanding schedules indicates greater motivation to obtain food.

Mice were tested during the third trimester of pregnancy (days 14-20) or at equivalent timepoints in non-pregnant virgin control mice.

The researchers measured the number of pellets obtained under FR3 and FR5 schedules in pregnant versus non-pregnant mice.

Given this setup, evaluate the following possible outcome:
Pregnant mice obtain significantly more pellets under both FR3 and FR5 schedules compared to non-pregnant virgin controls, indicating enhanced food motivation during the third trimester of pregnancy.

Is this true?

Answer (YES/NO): NO